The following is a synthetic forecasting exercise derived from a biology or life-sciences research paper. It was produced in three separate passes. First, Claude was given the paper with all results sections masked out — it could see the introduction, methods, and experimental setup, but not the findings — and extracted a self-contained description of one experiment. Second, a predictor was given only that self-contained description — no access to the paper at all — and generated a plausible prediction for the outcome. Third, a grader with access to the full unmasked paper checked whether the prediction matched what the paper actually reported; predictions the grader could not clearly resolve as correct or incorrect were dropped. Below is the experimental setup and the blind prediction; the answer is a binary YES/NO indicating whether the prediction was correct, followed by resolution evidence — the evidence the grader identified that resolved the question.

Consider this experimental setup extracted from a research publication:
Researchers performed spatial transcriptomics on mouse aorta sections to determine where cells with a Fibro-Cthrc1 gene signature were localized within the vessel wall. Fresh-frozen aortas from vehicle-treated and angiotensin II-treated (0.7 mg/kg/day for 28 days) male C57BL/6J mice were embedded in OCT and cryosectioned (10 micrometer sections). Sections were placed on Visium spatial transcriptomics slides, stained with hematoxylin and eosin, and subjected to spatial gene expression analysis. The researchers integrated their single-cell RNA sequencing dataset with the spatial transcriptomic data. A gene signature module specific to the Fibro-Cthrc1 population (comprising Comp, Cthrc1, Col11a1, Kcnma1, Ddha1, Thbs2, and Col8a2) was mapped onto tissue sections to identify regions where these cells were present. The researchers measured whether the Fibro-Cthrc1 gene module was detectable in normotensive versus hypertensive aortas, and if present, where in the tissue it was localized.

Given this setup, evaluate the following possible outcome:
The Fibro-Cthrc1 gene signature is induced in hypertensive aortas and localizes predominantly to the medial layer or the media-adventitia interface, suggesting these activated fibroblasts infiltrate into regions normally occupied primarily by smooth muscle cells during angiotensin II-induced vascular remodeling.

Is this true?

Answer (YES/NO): NO